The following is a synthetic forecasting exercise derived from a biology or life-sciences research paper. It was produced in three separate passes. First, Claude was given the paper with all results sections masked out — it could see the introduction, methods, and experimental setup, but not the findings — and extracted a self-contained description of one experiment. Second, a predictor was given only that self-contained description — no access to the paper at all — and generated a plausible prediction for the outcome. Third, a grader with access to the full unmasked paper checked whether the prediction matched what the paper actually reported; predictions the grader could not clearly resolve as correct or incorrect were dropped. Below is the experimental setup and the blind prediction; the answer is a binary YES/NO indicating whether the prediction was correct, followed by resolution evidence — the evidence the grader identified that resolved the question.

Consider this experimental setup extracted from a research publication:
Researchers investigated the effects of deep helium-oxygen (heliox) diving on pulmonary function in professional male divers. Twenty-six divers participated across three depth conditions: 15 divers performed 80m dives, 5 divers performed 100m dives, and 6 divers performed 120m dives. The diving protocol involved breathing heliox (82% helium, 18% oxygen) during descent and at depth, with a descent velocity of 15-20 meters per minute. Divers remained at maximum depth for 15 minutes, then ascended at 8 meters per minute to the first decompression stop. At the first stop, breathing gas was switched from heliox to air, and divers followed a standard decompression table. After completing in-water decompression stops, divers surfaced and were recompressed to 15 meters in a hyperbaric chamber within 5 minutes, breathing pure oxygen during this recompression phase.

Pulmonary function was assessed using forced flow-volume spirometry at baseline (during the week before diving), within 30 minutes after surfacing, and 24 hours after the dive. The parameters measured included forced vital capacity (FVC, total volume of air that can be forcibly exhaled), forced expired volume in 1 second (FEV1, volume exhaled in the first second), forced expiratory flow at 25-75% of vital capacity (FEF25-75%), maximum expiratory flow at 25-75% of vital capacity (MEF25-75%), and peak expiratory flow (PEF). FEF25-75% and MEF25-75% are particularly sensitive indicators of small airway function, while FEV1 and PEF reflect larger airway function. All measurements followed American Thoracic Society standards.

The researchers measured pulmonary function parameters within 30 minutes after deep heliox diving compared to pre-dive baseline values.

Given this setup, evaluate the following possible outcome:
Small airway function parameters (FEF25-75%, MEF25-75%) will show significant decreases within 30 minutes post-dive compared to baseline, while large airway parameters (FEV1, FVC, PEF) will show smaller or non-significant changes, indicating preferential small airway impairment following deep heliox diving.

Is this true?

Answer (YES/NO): NO